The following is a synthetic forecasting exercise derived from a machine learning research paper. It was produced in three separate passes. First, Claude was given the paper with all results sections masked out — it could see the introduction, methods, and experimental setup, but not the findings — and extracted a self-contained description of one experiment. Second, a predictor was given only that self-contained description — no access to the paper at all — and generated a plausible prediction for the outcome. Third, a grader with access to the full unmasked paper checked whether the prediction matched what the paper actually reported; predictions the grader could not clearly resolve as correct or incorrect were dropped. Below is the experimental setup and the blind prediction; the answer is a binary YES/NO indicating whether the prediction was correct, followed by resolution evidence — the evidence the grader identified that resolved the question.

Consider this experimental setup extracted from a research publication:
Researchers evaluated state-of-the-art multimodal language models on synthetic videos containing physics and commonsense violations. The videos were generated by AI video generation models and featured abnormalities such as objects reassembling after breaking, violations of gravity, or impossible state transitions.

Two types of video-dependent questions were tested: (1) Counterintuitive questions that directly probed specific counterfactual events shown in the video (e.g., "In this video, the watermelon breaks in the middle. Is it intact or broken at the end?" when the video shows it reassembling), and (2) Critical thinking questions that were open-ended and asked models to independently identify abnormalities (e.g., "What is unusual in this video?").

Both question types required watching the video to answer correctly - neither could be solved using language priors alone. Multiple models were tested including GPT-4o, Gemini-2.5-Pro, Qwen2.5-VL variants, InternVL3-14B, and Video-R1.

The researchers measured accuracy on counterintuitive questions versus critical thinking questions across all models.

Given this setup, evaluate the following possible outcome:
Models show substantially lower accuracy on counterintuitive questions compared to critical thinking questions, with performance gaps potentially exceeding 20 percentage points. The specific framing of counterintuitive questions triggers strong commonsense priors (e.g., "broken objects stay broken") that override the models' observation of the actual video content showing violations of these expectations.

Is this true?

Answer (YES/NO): NO